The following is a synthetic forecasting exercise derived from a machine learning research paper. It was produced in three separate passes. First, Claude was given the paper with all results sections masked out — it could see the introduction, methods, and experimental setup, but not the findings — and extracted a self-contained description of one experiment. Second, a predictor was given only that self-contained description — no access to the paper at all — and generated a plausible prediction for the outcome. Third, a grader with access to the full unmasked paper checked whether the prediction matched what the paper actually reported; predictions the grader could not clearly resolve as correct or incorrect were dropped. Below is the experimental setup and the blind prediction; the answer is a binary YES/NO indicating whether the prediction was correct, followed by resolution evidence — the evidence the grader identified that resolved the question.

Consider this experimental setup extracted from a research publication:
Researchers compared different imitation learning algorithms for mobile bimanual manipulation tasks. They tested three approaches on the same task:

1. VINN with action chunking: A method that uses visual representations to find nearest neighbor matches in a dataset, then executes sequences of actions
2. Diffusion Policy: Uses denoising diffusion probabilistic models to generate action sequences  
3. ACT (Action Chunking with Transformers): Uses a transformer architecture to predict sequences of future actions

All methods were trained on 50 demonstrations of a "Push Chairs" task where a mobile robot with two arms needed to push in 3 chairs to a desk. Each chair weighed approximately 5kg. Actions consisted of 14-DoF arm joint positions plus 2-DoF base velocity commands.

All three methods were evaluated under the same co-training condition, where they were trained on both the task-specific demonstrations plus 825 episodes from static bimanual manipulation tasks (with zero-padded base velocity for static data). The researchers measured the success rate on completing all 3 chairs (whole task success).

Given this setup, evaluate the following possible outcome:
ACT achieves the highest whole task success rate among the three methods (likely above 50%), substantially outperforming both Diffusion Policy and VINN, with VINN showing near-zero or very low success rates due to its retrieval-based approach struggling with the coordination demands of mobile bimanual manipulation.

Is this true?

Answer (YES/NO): NO